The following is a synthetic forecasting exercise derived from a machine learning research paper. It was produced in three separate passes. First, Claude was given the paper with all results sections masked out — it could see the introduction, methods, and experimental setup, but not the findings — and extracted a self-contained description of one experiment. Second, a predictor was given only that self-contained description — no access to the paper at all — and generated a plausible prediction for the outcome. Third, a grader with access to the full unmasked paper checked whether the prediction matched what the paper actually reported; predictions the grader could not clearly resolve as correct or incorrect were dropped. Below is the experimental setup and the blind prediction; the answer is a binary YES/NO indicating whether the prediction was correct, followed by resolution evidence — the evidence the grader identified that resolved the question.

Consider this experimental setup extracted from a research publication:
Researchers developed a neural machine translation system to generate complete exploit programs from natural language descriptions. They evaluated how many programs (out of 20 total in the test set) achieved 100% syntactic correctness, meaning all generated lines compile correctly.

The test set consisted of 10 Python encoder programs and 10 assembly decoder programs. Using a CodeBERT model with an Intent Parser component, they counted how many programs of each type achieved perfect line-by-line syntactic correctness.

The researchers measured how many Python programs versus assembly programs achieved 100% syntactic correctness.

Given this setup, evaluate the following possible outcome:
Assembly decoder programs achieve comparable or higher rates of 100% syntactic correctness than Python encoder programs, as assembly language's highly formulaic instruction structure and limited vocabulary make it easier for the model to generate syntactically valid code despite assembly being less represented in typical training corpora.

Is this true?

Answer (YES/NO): NO